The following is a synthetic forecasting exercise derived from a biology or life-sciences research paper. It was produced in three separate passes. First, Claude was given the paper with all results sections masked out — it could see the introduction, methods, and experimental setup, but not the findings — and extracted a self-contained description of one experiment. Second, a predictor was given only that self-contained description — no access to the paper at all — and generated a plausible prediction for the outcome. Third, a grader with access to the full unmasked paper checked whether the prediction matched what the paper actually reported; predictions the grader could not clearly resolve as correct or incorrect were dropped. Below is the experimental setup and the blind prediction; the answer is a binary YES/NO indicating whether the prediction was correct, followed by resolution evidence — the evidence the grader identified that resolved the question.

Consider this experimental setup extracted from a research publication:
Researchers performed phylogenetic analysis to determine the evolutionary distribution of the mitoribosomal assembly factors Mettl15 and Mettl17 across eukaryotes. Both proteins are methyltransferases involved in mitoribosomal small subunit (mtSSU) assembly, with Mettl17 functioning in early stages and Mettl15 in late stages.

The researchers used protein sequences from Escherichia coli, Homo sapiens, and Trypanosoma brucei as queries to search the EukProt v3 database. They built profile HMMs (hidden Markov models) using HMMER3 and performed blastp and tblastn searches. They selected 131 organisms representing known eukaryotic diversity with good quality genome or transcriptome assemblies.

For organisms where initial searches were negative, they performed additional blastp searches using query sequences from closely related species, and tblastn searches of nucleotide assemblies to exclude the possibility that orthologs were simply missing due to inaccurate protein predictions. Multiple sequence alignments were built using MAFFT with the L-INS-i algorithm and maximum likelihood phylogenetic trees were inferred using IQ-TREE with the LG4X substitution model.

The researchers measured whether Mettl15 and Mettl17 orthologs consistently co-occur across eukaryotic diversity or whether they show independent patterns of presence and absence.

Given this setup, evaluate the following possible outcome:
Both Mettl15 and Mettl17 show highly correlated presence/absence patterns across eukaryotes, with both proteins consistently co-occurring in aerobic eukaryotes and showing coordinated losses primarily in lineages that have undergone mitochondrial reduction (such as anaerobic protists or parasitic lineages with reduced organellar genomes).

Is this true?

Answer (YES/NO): NO